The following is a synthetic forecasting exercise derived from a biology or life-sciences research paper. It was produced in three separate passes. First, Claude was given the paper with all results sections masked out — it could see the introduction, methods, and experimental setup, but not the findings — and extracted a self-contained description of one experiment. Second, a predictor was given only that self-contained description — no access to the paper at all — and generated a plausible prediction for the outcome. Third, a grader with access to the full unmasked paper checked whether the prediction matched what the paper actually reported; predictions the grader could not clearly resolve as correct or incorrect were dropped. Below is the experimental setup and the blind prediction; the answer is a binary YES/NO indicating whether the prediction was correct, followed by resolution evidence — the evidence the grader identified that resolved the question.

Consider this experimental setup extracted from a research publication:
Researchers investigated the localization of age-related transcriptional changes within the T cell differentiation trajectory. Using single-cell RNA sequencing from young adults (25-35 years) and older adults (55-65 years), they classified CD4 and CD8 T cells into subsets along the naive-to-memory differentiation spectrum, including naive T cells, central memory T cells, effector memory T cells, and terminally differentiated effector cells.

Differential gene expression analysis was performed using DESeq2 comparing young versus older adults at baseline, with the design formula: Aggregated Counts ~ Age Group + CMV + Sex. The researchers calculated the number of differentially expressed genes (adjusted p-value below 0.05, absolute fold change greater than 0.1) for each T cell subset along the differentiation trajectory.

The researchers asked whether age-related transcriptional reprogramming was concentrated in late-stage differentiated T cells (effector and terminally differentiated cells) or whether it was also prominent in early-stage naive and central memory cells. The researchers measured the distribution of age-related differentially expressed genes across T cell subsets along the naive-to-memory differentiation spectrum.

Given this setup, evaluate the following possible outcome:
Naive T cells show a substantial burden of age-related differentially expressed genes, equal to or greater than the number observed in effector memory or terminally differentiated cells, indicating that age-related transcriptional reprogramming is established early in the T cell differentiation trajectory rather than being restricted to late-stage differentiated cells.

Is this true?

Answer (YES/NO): YES